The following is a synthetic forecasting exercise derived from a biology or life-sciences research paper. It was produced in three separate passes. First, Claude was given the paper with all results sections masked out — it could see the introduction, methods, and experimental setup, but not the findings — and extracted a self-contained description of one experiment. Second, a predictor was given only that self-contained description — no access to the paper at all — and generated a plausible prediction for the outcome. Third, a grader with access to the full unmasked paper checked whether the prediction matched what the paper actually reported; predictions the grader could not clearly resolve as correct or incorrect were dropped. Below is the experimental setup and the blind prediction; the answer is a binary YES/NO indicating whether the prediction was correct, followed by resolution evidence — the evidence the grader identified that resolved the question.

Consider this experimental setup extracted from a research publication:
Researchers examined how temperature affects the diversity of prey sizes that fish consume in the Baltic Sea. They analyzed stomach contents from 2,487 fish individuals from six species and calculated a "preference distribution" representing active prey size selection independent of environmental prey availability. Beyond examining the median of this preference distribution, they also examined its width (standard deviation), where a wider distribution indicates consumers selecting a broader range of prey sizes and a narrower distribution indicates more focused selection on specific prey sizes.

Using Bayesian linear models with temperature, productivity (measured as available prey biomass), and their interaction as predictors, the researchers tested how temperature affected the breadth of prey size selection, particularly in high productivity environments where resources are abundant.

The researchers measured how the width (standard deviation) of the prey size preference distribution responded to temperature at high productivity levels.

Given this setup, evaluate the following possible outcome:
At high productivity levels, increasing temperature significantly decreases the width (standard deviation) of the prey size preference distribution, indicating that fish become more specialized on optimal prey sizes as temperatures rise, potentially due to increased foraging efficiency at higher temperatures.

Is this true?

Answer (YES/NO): NO